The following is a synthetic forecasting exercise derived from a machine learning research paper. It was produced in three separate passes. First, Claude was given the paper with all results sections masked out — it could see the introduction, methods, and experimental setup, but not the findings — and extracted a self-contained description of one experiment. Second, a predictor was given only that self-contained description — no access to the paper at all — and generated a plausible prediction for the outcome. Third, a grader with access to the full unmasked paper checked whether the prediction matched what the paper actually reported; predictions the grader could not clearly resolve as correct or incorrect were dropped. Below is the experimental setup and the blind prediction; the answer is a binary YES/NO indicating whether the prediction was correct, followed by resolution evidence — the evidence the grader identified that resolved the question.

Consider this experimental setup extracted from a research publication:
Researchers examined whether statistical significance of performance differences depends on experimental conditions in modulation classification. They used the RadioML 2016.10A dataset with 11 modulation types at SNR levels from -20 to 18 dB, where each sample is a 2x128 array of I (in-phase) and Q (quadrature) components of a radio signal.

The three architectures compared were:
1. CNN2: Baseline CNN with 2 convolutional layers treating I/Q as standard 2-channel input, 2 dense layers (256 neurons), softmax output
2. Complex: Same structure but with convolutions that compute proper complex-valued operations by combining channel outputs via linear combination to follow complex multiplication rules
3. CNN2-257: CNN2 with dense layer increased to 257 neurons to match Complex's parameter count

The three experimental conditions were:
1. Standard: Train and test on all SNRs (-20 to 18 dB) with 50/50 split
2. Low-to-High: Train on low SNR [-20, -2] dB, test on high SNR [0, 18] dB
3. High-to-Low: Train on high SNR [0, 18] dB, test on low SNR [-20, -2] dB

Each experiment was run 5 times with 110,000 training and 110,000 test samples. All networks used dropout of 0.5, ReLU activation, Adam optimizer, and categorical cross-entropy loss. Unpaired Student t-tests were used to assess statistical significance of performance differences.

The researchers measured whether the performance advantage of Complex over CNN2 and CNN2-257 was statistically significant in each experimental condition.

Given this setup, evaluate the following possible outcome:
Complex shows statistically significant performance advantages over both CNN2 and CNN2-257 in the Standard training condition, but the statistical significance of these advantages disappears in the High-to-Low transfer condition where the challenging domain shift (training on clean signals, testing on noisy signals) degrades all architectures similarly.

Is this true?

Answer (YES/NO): YES